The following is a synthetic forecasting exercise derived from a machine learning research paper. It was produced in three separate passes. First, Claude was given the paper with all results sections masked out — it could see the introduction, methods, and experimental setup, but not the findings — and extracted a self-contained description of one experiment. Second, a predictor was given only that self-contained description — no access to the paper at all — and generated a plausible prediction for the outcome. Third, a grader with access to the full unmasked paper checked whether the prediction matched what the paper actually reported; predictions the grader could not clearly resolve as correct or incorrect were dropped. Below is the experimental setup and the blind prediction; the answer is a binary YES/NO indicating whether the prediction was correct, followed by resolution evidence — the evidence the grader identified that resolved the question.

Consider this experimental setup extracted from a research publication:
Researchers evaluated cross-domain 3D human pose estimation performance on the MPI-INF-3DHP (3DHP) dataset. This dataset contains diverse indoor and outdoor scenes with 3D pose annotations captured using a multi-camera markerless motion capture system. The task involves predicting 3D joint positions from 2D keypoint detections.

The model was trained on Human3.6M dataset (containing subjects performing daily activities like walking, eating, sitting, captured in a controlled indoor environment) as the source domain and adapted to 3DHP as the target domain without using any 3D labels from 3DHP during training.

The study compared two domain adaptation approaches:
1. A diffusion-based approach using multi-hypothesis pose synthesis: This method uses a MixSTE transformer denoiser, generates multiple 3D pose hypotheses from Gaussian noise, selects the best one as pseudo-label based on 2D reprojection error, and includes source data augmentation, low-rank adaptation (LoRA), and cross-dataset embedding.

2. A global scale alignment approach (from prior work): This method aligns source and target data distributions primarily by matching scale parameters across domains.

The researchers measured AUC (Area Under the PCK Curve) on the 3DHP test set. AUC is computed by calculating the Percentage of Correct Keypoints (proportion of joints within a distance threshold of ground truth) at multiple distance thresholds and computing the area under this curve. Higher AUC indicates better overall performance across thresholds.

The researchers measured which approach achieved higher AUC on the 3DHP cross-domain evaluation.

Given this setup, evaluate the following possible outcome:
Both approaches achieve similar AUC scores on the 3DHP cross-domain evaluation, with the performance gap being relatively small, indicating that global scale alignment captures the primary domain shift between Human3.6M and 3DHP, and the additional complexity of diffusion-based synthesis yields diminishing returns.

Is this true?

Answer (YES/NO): NO